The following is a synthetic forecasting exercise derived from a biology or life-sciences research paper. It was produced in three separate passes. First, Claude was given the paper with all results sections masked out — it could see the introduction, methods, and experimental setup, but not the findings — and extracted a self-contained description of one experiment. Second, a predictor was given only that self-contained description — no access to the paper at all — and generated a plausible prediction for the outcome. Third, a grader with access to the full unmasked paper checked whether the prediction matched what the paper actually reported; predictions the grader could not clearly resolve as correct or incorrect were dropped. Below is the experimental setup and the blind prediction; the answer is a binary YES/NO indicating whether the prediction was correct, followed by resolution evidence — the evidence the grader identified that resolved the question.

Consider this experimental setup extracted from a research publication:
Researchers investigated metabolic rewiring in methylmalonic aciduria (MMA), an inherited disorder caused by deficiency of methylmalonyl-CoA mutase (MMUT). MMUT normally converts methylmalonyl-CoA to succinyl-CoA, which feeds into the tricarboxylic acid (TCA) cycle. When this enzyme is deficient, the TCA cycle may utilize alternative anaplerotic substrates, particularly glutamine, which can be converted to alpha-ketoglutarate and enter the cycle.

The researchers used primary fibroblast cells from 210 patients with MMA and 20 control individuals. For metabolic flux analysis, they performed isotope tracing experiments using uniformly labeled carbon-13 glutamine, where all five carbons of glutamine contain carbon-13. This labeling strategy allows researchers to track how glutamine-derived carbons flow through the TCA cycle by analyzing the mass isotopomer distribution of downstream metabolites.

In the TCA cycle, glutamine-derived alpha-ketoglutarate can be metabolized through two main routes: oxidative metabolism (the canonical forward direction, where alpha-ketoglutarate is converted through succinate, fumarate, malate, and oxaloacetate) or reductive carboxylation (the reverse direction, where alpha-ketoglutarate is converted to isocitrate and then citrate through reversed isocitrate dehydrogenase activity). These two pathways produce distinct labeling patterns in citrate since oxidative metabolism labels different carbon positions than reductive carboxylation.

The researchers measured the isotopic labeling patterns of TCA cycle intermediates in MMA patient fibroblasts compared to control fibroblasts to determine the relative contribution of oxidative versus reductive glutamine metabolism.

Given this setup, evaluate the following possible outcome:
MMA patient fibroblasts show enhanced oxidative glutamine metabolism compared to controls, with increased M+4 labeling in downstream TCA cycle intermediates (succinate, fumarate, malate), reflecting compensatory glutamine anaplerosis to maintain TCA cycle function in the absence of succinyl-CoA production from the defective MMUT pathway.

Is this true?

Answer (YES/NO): YES